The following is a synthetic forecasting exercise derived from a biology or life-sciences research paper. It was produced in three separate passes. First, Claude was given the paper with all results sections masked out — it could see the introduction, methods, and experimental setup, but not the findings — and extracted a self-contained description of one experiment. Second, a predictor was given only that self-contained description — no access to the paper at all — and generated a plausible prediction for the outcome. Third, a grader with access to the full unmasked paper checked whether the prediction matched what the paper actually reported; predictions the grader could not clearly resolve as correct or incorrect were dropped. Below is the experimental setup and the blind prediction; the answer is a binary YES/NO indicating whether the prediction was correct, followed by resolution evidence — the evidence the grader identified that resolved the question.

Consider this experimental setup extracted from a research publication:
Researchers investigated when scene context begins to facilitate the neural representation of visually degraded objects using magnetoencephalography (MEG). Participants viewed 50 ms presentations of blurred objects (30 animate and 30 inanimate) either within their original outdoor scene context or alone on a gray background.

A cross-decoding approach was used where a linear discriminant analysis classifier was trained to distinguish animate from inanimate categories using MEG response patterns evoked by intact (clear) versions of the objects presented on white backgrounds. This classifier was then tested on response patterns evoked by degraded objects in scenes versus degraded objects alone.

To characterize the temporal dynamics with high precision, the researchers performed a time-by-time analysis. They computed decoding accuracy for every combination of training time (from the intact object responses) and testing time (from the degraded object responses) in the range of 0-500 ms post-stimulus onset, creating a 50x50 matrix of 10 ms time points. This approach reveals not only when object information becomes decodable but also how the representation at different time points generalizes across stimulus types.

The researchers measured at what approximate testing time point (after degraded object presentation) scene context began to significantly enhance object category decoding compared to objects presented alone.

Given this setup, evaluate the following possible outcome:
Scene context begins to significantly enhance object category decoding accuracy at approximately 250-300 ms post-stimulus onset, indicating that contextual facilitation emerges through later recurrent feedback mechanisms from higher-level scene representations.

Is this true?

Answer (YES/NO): YES